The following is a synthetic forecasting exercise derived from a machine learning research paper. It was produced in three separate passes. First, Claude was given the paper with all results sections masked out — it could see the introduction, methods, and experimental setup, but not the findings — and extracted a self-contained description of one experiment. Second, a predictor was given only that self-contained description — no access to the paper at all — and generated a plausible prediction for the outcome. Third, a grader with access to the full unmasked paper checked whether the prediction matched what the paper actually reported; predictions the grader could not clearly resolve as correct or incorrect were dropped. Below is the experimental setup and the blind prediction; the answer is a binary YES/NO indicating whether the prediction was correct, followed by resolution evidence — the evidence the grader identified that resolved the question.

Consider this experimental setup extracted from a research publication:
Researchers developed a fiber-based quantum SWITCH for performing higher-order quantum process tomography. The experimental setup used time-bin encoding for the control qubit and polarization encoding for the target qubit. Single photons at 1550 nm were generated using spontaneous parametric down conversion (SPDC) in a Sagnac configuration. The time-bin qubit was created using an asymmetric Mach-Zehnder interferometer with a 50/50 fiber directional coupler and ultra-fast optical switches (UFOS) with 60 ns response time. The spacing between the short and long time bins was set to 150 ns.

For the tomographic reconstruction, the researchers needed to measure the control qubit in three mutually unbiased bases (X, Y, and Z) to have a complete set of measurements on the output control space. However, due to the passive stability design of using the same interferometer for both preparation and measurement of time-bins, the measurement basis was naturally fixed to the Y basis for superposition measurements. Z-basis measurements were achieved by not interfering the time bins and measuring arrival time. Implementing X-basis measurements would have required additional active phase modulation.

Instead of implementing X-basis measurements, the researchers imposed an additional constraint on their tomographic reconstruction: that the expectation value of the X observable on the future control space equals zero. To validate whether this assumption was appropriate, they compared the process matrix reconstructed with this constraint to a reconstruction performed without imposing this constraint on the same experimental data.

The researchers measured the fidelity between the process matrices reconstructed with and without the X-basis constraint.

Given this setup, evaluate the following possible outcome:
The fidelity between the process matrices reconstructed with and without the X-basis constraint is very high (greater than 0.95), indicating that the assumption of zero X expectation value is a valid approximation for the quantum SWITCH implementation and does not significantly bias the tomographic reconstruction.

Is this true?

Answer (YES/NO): YES